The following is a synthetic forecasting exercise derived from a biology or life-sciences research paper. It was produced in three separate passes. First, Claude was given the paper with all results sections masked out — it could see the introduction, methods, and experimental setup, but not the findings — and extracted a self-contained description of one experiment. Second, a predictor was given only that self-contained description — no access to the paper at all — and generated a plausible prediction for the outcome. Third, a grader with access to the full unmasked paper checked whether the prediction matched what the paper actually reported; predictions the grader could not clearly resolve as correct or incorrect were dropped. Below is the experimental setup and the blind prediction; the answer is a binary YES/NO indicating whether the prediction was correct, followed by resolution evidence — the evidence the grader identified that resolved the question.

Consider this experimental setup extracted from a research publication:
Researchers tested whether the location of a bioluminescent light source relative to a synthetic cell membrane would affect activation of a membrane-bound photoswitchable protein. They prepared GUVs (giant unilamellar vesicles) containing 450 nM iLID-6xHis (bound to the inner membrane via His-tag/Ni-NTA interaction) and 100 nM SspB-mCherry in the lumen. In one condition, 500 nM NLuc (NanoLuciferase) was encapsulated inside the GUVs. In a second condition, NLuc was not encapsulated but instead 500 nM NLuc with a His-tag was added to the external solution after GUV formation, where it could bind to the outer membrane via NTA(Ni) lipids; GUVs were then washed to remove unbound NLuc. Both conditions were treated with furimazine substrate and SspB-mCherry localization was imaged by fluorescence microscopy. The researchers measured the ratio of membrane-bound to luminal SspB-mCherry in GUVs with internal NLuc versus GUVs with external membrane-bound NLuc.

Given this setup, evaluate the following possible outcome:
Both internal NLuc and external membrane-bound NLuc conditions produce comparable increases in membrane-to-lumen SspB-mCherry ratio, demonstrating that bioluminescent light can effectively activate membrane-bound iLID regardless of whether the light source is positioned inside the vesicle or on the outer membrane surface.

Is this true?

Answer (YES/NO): YES